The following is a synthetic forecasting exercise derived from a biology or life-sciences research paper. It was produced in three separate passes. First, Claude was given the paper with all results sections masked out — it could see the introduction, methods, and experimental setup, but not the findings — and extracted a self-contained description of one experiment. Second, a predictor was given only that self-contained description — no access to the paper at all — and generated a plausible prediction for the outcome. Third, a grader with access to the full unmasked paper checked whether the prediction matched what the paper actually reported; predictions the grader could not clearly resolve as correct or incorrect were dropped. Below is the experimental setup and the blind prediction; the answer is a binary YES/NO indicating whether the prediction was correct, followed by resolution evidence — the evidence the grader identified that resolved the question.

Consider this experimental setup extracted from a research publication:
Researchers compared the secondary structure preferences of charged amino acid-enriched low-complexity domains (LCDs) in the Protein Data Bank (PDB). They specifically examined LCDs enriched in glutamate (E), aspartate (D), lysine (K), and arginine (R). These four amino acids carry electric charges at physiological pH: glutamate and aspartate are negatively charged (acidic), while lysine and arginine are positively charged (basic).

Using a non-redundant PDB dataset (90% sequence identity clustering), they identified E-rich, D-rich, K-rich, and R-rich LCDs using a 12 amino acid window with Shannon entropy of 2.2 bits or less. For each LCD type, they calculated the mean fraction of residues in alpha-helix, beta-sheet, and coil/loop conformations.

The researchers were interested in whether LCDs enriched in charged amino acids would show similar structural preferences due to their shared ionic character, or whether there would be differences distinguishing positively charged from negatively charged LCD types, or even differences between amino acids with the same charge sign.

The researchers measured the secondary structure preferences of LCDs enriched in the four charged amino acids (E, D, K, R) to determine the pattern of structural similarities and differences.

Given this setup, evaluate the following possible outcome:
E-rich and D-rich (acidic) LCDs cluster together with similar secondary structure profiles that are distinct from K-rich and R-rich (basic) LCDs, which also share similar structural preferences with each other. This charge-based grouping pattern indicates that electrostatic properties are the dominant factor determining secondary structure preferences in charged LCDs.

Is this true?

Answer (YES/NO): NO